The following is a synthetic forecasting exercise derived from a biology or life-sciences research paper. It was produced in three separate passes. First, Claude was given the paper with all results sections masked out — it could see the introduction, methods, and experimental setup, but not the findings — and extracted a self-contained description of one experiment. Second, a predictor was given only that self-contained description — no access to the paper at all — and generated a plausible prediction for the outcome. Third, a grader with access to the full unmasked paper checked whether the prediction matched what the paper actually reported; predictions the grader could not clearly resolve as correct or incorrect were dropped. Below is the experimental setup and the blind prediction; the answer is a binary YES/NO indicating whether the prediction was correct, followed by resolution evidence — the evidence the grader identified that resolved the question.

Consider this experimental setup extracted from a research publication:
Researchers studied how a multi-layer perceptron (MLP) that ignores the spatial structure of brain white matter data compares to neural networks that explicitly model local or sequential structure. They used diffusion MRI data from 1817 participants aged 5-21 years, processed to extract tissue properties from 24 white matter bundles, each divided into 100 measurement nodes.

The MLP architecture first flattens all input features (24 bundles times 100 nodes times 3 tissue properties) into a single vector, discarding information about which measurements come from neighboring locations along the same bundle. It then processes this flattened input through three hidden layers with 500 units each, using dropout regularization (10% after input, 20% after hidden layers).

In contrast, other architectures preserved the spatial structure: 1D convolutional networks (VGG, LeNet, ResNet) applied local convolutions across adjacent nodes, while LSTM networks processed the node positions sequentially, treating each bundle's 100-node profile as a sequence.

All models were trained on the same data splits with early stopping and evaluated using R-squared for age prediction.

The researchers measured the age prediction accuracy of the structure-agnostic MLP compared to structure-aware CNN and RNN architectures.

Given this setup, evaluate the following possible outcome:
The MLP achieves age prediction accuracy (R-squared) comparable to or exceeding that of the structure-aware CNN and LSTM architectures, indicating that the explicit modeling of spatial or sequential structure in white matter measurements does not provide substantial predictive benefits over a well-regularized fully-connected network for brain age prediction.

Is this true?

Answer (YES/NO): NO